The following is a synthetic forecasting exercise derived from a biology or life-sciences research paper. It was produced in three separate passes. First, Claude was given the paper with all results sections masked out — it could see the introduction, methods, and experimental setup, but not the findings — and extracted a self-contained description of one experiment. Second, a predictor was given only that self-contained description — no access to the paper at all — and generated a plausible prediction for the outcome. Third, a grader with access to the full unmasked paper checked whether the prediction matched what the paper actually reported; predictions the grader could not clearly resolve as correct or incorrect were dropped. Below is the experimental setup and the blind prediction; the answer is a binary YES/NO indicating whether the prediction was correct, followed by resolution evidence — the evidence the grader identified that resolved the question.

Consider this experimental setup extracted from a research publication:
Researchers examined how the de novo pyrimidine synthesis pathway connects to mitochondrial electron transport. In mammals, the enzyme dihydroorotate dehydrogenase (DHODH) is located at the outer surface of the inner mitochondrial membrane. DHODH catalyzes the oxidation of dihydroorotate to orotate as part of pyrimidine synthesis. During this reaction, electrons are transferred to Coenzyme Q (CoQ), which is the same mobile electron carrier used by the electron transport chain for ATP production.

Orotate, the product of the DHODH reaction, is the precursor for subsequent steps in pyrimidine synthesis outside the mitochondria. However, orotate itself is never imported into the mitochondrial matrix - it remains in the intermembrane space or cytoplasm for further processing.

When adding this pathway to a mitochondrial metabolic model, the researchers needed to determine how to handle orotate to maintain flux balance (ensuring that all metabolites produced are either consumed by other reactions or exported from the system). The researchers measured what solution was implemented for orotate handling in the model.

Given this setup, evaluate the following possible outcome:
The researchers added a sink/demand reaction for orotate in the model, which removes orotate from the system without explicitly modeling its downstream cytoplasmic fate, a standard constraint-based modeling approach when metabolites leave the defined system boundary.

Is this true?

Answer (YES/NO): YES